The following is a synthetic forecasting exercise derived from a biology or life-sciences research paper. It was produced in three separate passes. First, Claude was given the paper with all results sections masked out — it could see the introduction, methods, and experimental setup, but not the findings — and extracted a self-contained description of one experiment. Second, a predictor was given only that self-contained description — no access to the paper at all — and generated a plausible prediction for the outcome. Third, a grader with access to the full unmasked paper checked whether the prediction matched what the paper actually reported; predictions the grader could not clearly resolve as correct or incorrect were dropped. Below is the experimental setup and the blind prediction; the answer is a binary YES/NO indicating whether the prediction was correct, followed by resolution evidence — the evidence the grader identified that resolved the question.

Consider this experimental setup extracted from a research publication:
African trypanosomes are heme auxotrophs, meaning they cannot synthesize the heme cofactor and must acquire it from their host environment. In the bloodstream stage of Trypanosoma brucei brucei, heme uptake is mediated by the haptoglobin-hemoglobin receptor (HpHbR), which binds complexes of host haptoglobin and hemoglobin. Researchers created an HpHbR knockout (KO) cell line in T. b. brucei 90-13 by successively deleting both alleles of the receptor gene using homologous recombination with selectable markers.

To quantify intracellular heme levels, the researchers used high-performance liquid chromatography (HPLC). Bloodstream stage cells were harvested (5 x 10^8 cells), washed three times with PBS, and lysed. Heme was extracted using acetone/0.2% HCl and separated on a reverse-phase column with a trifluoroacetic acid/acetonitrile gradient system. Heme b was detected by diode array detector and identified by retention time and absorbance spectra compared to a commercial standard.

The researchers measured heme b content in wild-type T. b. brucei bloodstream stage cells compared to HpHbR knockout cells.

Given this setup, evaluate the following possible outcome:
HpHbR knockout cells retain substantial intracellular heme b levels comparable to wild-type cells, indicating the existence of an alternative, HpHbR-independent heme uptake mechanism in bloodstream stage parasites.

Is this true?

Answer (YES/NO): NO